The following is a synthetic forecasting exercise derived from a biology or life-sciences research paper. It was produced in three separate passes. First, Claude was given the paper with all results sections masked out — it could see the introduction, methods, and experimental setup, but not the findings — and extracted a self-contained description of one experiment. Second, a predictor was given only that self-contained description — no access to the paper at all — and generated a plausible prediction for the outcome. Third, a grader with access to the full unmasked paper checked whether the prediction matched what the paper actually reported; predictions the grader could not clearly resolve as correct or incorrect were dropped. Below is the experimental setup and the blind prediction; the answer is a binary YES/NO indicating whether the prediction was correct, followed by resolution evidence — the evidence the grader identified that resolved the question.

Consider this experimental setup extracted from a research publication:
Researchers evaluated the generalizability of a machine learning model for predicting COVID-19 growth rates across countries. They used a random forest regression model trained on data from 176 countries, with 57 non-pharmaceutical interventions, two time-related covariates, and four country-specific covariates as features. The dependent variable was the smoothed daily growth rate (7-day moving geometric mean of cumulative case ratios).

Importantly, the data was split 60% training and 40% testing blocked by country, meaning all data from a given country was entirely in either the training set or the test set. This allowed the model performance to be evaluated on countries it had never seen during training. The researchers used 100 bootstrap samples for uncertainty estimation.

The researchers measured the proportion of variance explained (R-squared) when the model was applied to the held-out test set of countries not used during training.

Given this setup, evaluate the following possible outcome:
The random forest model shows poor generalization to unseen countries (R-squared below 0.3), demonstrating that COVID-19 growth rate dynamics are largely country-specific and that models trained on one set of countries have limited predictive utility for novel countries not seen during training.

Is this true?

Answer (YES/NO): NO